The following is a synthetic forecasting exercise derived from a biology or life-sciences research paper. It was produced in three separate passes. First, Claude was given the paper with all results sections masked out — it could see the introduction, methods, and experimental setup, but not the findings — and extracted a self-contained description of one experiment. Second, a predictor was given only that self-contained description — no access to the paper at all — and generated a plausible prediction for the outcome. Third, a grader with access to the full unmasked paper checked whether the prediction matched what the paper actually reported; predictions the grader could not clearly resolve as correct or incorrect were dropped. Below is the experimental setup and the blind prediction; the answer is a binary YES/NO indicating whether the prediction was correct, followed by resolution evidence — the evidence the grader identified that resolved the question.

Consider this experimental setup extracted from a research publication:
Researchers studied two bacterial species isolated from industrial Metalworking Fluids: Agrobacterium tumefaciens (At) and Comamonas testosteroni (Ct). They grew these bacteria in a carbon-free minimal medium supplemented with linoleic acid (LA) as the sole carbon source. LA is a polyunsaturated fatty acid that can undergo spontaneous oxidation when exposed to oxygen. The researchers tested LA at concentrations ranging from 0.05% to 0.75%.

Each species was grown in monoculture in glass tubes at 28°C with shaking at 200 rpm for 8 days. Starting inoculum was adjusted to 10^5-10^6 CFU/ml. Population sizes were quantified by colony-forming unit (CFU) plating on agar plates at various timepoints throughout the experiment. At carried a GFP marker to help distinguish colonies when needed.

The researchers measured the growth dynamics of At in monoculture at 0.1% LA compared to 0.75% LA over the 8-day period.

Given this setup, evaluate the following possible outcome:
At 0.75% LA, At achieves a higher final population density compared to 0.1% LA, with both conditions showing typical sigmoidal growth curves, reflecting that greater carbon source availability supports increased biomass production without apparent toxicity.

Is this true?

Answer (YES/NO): NO